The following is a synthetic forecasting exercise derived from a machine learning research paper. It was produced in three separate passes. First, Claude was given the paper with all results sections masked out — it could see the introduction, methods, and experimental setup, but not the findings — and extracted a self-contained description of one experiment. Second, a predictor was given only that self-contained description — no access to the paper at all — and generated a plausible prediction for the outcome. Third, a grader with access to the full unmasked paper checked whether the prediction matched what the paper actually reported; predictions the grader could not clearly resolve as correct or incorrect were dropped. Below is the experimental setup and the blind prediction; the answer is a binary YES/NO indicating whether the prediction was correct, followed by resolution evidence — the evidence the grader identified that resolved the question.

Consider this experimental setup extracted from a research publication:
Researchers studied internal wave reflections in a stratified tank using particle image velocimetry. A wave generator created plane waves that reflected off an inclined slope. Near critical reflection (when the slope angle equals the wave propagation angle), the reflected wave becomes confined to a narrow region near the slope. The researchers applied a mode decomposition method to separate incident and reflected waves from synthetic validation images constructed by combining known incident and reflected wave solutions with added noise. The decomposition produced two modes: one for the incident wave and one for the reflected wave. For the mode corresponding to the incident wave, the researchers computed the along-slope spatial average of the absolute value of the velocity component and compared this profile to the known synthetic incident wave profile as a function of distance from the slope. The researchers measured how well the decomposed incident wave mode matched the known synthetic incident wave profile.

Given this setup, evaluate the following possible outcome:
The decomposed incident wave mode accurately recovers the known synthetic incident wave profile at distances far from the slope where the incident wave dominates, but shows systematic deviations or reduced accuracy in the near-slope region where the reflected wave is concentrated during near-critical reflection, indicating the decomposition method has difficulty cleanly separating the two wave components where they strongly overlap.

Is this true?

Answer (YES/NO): NO